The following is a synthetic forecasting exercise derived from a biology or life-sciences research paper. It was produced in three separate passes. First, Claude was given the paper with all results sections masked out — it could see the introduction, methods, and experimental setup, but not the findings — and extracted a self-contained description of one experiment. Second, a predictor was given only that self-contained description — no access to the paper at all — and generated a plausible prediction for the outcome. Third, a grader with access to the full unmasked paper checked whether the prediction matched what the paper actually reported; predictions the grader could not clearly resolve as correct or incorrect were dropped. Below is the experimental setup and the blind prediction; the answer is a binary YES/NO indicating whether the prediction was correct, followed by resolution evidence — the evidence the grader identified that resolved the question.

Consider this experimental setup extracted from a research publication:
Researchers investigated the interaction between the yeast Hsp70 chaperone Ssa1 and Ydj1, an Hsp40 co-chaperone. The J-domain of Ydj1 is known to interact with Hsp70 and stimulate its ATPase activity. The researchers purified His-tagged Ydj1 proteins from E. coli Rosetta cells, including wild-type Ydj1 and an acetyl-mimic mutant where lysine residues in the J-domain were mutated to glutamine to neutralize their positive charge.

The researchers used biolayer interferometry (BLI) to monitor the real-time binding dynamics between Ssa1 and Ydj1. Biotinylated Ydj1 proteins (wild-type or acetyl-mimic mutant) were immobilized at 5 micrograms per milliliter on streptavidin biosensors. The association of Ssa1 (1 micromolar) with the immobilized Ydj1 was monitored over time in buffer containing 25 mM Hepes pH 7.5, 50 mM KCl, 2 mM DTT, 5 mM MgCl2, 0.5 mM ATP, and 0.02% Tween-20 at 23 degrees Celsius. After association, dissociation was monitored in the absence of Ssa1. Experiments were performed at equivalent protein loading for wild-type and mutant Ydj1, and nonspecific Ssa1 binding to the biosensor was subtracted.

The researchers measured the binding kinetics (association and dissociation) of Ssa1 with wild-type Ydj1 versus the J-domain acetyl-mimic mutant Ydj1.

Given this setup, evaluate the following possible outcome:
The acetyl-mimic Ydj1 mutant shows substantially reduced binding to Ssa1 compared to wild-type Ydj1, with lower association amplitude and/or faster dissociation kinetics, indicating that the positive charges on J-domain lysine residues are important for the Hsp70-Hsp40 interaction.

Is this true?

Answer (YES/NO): YES